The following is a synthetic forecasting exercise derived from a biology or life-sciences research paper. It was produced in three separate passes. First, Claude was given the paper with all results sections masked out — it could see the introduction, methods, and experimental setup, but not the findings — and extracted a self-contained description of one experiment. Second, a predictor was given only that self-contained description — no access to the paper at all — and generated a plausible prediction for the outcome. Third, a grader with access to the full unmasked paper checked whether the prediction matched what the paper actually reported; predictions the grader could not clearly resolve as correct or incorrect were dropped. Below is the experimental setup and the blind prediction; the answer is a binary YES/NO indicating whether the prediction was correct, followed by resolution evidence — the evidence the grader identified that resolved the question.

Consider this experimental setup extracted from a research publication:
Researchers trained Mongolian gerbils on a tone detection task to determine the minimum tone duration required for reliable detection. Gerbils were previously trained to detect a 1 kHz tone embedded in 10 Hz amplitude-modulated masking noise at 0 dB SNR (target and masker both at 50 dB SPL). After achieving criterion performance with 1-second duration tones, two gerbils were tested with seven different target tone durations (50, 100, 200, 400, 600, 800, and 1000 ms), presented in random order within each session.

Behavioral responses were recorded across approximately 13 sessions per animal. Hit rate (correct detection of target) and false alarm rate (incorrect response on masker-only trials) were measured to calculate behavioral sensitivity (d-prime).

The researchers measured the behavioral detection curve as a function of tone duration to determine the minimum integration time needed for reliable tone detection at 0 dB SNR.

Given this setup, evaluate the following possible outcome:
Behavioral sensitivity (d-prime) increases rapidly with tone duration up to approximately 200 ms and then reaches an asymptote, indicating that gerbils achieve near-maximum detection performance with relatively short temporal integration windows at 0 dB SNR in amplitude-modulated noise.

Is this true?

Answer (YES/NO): NO